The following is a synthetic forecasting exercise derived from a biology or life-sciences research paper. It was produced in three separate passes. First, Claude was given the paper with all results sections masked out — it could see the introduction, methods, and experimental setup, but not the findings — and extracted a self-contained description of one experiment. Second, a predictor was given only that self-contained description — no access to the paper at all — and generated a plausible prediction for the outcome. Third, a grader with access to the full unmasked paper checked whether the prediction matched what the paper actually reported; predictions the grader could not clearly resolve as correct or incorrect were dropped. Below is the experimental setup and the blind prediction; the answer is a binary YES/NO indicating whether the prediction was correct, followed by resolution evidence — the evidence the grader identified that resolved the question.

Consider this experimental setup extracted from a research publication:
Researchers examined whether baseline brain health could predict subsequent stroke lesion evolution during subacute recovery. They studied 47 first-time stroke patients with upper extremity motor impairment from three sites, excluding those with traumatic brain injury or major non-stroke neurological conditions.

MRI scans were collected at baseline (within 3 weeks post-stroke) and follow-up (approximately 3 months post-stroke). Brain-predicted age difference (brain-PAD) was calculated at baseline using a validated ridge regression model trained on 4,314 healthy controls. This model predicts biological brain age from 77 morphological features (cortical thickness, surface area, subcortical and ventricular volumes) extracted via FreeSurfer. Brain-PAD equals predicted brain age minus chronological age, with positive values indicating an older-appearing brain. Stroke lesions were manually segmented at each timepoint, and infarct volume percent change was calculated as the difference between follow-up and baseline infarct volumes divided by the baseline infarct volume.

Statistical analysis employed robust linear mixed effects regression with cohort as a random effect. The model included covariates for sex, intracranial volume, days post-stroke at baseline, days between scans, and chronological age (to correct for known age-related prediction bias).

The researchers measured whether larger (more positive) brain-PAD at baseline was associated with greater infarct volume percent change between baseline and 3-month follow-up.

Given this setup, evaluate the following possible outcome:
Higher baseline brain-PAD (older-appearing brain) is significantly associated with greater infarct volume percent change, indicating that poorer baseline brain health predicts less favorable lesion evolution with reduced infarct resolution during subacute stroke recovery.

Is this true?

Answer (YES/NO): YES